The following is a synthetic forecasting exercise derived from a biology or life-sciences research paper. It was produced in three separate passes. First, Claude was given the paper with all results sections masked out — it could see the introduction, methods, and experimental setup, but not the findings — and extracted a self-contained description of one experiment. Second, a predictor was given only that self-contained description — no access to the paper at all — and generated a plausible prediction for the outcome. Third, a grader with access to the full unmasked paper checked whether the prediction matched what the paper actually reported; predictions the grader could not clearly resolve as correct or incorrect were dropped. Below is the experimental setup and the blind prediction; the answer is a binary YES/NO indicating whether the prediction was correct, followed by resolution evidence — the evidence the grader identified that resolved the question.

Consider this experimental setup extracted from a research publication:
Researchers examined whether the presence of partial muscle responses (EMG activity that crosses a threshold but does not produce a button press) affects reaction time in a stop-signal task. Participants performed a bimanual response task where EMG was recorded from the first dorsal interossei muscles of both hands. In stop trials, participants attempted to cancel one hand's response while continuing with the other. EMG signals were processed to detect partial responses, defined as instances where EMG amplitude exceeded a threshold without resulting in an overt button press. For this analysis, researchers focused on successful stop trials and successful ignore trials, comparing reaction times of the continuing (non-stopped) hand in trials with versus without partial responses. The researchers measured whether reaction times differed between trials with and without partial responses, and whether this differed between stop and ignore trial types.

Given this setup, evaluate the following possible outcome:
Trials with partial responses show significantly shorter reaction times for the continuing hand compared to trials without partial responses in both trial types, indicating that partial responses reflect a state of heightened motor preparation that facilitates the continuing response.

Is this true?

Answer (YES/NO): NO